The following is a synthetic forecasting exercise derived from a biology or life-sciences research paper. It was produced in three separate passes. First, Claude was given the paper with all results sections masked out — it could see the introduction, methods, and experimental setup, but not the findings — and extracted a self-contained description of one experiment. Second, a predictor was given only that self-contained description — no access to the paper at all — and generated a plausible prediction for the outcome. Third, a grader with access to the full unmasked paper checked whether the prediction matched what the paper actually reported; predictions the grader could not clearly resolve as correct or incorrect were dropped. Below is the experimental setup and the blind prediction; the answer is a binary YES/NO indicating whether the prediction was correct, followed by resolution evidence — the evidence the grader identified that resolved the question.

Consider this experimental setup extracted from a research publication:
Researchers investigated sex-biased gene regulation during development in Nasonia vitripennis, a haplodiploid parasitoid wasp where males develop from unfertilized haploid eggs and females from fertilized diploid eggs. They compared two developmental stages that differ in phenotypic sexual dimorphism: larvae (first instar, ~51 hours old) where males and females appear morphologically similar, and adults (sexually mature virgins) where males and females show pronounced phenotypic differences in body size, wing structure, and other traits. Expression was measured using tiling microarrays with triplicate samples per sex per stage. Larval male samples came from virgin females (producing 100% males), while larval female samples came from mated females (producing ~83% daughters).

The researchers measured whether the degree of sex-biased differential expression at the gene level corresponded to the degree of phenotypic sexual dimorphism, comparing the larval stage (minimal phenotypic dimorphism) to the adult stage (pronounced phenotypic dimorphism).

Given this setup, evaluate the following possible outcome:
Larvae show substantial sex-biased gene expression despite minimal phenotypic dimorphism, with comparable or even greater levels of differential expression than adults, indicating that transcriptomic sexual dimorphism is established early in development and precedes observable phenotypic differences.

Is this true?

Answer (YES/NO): NO